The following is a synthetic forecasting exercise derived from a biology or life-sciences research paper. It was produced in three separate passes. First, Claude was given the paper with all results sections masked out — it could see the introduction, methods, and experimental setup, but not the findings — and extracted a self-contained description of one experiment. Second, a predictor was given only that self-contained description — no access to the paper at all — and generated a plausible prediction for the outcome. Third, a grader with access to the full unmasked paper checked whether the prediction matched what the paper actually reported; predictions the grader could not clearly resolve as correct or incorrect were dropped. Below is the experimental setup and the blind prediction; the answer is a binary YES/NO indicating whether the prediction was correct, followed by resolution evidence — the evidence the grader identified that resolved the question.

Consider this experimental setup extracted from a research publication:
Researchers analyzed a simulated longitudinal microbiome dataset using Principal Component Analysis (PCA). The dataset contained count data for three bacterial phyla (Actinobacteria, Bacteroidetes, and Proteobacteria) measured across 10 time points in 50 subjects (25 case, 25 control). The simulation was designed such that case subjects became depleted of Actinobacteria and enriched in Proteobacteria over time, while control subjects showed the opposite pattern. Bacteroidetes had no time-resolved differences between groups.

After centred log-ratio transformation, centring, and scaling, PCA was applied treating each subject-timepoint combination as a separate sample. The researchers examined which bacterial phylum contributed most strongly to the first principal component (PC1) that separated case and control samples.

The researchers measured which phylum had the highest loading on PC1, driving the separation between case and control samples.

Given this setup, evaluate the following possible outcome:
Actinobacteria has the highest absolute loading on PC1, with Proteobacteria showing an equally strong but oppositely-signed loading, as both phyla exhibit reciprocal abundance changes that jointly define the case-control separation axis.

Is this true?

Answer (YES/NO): NO